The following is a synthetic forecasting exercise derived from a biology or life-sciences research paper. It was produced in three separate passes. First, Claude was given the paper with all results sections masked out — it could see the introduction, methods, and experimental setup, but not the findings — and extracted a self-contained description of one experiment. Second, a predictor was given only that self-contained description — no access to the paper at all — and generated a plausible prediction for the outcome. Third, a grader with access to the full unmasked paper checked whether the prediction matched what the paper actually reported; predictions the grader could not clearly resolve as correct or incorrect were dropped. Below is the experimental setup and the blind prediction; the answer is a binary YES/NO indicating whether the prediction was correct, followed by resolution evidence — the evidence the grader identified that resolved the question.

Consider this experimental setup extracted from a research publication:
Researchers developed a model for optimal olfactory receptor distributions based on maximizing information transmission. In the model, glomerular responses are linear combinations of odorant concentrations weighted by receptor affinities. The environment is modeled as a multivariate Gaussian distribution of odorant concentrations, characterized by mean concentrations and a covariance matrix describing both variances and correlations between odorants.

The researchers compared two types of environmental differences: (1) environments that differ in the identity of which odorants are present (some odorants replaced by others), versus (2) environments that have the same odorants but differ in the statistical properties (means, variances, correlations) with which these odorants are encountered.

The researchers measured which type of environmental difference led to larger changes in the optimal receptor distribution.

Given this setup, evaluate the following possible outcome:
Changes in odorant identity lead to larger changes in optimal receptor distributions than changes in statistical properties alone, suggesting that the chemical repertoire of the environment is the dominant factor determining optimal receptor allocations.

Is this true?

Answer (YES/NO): YES